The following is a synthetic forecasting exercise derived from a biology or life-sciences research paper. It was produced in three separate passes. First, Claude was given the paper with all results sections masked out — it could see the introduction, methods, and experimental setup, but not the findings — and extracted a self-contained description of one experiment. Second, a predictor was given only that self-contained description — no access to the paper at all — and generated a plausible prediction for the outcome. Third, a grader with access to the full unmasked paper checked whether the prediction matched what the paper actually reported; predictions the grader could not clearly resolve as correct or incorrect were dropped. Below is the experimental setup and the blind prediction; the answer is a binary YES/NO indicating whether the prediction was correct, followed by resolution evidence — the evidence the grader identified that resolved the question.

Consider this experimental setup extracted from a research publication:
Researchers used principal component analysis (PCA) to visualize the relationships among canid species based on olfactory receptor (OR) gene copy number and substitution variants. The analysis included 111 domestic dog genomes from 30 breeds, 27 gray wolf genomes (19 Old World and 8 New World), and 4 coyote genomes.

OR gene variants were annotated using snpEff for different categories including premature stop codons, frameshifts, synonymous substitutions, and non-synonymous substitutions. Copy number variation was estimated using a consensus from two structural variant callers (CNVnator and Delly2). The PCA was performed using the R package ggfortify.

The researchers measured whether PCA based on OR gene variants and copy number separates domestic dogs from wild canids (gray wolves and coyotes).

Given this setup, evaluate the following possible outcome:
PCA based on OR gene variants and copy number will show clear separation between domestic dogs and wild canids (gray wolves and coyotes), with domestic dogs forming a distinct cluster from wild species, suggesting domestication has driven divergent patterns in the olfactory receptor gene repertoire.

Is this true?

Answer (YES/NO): YES